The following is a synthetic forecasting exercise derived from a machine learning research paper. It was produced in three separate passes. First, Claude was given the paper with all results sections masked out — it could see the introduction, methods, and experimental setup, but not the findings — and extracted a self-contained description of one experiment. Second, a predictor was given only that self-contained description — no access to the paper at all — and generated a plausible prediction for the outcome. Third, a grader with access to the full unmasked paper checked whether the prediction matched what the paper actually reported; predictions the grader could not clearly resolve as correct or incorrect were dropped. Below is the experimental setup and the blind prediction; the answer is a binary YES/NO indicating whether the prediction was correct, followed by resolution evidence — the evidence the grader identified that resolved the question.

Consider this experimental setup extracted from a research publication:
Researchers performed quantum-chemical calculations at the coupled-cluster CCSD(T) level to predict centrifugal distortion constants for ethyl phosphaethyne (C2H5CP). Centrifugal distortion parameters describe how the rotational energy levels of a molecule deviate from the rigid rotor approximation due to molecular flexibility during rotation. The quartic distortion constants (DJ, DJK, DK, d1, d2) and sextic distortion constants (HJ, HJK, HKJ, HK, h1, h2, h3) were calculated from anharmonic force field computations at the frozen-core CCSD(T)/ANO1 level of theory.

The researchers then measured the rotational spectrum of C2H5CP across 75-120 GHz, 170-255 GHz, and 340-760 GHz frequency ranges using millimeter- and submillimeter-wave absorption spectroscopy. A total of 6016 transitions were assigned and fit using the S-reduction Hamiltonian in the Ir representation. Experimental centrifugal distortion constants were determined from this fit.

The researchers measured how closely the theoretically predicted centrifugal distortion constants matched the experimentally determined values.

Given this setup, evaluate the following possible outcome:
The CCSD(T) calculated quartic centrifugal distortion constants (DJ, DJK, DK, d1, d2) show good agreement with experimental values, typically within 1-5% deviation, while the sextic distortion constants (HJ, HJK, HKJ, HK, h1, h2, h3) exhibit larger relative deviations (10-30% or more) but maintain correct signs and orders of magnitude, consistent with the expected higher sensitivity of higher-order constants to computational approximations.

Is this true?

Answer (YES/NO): NO